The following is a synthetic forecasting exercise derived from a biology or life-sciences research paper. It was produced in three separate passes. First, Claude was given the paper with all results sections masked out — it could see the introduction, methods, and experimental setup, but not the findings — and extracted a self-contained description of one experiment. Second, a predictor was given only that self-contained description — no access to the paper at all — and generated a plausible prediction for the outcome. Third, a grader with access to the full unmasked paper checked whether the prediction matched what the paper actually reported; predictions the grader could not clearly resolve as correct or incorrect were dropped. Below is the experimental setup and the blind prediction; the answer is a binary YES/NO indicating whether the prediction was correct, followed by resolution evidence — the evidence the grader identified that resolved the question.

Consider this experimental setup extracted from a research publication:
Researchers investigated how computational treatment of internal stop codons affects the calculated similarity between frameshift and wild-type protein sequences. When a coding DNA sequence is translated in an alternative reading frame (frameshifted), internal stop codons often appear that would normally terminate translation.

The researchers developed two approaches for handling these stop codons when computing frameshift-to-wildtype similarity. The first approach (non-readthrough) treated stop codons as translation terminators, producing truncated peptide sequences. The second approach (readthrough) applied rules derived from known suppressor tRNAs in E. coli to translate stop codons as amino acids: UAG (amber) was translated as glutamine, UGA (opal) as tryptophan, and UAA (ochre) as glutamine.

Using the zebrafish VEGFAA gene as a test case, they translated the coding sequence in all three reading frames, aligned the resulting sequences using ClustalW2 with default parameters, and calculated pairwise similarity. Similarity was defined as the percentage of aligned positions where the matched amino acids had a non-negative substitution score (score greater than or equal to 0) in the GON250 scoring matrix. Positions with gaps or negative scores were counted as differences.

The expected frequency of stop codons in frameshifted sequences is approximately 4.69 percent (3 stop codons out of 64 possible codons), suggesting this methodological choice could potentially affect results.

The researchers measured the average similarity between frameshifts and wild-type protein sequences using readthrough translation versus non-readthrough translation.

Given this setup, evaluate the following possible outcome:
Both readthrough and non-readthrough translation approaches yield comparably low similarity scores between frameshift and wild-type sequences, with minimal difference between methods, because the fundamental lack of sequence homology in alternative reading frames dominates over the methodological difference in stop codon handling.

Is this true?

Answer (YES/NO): NO